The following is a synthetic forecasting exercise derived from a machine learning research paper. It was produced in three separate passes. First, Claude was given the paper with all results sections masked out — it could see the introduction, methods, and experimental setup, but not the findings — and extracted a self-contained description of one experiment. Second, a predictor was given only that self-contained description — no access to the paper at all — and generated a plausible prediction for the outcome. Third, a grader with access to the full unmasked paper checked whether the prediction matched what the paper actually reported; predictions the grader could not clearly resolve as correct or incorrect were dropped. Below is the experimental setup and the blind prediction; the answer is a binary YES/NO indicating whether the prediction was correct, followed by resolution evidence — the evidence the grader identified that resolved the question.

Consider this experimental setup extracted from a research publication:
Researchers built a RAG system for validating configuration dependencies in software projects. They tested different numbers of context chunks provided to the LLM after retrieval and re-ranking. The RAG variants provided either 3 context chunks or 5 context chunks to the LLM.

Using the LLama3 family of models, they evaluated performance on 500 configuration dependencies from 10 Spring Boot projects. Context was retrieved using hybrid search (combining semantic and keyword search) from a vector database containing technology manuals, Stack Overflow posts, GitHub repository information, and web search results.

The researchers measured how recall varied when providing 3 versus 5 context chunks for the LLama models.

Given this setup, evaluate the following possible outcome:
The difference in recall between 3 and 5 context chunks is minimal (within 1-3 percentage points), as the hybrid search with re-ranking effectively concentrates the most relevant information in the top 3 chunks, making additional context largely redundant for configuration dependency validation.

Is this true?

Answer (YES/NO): NO